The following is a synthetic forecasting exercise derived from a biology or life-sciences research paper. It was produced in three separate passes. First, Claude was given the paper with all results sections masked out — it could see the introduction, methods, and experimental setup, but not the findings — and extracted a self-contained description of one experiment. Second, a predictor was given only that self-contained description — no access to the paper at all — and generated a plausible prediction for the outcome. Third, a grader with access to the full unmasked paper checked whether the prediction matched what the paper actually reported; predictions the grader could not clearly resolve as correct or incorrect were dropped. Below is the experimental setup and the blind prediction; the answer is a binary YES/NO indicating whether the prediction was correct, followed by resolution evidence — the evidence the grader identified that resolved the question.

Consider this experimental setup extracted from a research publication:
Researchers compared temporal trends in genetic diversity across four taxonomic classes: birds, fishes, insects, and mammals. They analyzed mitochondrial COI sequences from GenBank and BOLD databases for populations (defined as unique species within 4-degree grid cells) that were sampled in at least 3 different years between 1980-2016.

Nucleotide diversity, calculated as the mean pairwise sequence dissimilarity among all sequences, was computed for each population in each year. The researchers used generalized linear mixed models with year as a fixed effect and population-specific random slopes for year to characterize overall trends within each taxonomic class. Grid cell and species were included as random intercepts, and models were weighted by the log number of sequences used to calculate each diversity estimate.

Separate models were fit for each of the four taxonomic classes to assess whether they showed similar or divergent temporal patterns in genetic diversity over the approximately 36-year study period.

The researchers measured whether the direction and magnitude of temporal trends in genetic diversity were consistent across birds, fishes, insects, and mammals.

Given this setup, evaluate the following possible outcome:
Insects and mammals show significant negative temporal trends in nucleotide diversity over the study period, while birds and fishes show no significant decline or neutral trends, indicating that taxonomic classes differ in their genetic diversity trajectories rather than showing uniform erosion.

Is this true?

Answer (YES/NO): NO